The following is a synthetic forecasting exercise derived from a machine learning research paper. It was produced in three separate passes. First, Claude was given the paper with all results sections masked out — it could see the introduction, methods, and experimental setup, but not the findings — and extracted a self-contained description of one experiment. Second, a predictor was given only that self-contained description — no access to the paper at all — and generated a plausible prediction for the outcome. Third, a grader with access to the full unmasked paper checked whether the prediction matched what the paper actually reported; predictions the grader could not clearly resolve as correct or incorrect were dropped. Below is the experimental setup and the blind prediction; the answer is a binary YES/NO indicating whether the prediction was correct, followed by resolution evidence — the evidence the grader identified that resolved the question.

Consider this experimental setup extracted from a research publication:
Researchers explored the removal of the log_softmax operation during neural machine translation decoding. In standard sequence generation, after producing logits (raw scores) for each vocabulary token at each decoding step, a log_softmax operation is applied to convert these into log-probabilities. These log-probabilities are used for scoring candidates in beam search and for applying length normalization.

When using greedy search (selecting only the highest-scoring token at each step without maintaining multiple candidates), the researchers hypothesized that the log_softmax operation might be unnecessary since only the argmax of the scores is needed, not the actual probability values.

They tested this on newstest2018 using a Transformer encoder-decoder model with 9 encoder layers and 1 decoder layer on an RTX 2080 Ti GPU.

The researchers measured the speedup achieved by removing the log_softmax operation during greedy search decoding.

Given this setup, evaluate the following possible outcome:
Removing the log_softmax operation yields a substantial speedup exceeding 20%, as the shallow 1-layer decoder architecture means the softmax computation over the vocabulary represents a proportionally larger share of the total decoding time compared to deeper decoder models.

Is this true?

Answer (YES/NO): NO